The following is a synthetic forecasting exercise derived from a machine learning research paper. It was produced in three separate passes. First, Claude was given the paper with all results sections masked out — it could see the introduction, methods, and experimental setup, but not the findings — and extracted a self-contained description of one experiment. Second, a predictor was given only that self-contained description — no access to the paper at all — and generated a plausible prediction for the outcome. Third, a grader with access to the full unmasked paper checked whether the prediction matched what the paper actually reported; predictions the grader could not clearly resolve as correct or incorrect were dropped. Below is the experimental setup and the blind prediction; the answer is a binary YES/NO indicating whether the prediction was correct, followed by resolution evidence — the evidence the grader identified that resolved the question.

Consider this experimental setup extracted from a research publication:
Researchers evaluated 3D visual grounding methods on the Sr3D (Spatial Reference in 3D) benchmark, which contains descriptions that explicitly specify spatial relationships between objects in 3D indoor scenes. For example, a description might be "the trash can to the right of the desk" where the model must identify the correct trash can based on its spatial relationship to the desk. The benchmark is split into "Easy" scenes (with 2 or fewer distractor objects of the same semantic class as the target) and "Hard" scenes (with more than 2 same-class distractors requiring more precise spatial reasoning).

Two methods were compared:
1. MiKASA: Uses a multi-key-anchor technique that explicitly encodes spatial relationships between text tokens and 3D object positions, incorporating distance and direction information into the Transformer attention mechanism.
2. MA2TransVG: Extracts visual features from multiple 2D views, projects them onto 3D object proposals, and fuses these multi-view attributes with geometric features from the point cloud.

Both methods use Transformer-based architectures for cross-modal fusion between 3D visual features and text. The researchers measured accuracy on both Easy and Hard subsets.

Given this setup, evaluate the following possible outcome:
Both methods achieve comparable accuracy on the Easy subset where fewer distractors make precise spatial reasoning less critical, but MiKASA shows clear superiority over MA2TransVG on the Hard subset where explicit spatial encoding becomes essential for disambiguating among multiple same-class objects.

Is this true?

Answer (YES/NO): NO